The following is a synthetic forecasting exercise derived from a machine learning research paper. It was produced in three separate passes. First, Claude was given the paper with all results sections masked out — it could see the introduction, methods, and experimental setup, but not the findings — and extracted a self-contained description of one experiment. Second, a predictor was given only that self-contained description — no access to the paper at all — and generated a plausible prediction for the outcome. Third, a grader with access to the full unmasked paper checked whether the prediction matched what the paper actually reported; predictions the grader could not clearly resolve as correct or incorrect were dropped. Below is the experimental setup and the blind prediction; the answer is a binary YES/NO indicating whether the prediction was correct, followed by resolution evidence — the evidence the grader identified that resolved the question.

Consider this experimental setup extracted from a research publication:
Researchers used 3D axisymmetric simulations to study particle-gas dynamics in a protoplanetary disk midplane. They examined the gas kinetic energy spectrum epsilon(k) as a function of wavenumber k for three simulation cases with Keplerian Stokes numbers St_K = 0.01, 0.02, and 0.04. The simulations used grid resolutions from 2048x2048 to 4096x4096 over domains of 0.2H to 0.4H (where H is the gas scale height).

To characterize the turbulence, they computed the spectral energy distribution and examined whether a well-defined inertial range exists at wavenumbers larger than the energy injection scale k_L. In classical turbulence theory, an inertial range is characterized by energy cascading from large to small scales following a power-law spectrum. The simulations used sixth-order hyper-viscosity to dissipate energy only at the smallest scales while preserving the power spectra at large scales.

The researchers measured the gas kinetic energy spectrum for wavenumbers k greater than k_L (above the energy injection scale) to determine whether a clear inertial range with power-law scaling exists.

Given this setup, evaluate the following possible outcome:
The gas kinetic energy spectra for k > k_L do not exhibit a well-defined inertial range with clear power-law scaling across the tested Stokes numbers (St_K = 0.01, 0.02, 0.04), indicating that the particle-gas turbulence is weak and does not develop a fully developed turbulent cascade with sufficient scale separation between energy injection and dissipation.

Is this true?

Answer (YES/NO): NO